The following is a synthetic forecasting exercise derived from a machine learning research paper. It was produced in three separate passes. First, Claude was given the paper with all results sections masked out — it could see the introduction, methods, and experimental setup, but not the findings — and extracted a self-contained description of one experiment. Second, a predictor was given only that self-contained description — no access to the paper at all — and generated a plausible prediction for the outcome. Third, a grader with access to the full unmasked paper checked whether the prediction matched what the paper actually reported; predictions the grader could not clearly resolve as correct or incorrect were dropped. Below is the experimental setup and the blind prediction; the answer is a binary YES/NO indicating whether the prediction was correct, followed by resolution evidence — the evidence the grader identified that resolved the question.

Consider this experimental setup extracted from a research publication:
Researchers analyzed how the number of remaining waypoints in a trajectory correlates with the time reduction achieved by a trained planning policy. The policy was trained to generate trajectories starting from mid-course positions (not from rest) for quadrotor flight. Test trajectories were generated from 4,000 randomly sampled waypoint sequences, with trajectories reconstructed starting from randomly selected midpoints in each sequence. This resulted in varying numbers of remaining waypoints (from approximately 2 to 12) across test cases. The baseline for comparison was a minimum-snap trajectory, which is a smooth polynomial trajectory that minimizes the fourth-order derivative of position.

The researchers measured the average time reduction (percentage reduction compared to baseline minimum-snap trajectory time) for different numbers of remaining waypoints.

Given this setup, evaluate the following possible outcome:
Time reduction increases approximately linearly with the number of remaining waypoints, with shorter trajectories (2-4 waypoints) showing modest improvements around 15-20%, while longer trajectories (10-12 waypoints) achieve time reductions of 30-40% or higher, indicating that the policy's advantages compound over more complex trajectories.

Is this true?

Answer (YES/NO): NO